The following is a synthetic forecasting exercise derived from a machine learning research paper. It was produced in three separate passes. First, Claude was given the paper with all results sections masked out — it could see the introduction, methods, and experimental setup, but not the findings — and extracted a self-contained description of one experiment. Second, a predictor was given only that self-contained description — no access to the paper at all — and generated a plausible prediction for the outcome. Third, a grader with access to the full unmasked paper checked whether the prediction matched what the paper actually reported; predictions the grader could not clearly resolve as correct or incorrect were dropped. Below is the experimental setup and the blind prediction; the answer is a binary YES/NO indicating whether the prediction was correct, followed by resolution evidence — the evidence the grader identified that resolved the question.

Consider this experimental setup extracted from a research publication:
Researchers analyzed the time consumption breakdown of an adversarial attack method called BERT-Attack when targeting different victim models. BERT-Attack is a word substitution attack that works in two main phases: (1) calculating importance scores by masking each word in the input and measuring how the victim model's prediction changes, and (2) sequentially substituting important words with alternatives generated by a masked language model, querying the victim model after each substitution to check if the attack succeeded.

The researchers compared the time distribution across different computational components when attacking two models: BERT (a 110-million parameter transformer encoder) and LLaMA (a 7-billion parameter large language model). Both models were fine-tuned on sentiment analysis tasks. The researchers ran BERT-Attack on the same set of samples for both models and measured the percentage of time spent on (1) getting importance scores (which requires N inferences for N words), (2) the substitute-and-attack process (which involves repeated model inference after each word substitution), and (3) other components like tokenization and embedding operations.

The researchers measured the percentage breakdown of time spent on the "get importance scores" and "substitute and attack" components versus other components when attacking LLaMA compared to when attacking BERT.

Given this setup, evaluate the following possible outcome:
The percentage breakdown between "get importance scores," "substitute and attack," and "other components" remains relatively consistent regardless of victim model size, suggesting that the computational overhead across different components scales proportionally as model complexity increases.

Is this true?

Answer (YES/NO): NO